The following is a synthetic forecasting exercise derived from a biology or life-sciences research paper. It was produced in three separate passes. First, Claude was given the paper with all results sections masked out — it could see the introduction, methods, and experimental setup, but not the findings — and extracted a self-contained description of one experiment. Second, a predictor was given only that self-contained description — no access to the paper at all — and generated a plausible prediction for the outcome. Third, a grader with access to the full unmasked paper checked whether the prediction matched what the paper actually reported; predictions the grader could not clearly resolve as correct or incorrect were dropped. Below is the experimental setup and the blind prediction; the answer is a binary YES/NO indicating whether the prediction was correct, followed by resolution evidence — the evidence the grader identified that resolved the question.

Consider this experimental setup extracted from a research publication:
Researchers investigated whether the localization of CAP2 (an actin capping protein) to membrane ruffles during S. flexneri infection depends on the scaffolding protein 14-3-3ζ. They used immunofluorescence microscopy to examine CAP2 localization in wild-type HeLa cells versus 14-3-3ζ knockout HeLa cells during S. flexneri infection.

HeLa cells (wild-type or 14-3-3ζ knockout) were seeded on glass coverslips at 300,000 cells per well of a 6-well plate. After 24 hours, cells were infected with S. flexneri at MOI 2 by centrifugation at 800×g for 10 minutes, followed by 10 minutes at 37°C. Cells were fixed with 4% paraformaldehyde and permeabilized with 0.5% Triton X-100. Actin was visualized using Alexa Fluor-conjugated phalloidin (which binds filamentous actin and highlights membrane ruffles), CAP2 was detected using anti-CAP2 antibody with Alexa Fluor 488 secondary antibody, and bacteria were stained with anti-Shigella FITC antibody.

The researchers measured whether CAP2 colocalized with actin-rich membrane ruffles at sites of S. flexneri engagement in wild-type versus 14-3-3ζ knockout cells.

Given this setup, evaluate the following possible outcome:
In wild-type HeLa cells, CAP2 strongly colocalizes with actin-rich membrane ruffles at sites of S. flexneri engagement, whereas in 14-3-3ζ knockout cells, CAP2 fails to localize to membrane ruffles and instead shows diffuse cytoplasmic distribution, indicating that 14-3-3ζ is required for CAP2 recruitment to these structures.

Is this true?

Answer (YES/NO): NO